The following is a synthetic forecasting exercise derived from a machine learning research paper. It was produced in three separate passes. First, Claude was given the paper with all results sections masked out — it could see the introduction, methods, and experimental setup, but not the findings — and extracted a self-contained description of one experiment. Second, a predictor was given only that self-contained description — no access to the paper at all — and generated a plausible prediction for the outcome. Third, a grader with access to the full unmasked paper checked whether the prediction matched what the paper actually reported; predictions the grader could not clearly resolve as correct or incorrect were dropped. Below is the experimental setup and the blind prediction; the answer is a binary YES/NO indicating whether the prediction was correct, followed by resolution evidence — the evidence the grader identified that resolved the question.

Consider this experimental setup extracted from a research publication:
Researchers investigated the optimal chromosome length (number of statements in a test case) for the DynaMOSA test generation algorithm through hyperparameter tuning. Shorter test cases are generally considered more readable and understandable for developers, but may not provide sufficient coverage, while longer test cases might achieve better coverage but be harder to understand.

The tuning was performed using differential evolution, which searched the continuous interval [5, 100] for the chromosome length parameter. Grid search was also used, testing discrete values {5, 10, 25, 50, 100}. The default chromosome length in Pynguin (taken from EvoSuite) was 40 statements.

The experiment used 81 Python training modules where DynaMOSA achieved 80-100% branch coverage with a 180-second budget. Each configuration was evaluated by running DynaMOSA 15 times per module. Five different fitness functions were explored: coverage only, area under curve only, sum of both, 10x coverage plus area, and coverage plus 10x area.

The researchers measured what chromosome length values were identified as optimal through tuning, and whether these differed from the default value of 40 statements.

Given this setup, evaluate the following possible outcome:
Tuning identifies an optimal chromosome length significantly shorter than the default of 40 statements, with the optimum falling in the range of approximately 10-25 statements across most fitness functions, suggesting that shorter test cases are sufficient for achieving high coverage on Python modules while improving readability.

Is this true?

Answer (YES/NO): NO